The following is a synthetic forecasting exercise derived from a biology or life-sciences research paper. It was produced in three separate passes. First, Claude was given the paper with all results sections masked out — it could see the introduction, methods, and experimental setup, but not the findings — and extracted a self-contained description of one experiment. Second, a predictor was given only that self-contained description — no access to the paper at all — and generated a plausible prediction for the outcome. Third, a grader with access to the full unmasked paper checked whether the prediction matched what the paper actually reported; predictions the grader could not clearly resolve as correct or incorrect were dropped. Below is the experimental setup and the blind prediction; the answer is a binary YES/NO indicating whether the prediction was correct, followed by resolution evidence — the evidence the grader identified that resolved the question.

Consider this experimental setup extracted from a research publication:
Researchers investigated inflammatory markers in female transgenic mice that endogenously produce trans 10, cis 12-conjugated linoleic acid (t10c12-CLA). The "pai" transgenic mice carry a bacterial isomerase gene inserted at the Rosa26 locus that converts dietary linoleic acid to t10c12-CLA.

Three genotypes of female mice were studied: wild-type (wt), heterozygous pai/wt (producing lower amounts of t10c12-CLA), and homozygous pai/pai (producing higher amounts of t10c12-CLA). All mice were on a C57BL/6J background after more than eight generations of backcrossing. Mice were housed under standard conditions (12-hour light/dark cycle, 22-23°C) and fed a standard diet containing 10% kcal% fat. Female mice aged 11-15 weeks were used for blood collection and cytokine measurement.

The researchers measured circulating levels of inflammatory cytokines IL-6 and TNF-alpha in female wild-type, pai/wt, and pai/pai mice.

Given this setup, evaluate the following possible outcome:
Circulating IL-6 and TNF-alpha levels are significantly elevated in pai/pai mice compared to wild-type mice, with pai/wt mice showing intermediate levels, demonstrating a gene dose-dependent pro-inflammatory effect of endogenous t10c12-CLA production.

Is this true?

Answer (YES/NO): YES